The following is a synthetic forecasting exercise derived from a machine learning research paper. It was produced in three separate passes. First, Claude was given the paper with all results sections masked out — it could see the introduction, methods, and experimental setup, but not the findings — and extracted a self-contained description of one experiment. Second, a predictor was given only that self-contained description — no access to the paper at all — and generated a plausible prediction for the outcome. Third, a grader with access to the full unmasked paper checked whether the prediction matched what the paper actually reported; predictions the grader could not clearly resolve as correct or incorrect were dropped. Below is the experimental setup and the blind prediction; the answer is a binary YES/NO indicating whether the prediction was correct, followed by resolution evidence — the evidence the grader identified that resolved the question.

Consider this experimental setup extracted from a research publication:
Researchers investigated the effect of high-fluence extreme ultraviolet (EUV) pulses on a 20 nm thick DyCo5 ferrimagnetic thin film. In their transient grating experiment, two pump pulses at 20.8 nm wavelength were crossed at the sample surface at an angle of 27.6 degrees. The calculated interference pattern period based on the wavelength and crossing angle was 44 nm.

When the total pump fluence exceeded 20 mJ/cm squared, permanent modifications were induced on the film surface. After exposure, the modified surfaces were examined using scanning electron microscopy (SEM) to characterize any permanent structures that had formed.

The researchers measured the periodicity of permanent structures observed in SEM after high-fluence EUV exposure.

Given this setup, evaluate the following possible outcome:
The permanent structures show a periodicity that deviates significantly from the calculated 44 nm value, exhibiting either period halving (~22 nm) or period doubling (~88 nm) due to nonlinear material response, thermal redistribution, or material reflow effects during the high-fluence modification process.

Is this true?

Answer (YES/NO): NO